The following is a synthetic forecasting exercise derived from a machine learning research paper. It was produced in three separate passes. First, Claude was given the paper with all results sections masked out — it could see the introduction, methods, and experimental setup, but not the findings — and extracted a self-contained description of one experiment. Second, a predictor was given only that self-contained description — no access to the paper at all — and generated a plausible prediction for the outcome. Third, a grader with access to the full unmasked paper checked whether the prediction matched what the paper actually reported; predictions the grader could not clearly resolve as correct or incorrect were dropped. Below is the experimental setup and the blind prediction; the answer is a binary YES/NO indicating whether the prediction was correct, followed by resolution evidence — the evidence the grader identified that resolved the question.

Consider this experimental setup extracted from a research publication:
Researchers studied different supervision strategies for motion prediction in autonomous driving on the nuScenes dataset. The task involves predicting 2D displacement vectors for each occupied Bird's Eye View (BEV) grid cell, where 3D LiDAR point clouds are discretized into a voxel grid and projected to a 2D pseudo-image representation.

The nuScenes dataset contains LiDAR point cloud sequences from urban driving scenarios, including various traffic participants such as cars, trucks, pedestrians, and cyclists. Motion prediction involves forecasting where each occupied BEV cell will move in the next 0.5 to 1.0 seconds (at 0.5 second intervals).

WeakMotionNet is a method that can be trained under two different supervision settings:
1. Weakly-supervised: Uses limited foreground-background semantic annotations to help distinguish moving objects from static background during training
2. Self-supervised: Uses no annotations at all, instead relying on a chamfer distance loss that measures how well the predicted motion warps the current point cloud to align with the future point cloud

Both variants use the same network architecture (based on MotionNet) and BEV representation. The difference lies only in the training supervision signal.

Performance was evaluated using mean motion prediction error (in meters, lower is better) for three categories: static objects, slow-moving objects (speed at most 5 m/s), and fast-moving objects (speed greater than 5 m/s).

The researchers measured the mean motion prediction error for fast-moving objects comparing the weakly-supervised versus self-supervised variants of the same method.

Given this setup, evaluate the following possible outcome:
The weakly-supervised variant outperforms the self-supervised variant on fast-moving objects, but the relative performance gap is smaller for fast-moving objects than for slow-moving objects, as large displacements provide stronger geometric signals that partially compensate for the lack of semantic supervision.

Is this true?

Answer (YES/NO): NO